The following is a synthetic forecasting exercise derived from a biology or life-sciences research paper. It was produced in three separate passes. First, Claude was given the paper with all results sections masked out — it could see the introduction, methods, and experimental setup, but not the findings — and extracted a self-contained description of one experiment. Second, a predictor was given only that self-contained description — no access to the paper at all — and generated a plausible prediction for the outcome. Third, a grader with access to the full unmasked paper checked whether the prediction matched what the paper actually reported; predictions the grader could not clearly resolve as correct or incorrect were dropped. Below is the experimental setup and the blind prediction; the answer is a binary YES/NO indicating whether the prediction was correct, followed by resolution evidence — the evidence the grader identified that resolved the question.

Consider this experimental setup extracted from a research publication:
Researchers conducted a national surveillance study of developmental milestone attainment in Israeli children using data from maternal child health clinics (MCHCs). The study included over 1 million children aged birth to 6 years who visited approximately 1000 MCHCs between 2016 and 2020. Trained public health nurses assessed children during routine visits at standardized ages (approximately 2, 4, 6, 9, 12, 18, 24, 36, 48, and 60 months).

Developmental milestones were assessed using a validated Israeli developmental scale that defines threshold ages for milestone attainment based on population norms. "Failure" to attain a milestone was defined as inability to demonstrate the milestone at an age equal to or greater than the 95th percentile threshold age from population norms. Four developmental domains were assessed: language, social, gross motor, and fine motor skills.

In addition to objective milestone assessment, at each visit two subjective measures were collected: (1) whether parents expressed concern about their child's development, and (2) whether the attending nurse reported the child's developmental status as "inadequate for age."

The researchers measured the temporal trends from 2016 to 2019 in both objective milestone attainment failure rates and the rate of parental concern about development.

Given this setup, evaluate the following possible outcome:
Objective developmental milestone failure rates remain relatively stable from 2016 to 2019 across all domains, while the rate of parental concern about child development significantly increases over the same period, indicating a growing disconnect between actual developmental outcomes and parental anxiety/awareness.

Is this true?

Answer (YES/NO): NO